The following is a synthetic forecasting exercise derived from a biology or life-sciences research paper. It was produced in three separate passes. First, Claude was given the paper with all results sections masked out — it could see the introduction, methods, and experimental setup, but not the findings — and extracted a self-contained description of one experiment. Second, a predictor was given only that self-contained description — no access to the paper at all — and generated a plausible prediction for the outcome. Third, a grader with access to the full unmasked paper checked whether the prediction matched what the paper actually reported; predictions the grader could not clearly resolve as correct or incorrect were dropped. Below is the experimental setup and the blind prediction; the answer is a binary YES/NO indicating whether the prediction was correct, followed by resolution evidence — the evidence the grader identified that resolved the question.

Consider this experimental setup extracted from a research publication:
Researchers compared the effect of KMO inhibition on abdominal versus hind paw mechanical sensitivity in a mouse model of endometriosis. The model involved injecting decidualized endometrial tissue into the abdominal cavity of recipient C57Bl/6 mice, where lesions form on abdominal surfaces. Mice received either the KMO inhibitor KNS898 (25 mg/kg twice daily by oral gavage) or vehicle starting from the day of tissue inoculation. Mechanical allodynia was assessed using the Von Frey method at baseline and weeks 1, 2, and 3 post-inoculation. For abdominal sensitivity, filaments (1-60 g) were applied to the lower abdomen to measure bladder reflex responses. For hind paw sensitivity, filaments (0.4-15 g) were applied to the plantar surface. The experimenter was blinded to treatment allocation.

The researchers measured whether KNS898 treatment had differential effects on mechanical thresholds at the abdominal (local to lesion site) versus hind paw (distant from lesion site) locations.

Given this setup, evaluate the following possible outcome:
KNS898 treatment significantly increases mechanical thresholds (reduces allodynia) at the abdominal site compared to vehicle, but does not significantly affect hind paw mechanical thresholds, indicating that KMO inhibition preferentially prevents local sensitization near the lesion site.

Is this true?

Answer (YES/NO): NO